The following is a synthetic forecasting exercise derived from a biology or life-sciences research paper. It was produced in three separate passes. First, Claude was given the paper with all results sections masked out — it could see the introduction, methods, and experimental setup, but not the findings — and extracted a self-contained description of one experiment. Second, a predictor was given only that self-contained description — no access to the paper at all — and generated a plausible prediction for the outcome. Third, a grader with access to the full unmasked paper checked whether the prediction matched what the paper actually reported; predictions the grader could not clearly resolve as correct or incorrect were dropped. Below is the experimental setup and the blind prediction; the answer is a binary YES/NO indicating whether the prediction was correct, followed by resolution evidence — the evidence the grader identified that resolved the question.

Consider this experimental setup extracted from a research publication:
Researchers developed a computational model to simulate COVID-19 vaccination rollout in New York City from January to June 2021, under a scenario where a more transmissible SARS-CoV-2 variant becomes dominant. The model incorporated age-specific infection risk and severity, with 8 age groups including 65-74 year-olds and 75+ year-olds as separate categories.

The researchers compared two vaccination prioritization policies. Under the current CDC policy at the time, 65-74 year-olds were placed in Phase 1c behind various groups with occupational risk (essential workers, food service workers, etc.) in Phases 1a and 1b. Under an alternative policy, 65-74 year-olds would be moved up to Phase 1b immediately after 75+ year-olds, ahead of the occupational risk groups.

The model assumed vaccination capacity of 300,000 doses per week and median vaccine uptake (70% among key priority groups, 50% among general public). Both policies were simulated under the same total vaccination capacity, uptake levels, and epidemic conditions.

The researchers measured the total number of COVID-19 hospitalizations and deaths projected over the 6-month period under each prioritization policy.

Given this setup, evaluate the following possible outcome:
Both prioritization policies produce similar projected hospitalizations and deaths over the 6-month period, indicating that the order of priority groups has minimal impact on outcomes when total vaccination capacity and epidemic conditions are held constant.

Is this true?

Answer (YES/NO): NO